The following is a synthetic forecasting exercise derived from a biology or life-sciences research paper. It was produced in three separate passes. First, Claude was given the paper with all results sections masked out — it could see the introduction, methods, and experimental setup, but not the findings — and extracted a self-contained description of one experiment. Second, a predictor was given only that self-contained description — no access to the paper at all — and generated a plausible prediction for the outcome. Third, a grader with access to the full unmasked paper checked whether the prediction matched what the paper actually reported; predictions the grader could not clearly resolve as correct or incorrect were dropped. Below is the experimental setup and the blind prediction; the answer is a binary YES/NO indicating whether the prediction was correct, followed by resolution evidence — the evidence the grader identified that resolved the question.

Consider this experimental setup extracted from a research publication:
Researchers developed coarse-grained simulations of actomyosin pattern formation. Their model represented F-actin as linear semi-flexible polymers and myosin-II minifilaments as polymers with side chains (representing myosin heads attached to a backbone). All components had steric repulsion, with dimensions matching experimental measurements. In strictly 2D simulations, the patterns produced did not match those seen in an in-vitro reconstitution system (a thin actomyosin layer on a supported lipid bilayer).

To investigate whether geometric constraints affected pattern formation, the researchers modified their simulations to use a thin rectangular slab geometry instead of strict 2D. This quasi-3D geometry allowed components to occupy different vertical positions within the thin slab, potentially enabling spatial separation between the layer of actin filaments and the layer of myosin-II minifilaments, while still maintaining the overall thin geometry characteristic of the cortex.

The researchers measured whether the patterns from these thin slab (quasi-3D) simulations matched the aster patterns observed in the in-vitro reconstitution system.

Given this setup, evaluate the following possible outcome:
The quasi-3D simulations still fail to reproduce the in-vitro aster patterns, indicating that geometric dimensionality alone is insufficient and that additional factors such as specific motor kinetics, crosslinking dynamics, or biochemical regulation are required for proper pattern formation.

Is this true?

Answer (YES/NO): NO